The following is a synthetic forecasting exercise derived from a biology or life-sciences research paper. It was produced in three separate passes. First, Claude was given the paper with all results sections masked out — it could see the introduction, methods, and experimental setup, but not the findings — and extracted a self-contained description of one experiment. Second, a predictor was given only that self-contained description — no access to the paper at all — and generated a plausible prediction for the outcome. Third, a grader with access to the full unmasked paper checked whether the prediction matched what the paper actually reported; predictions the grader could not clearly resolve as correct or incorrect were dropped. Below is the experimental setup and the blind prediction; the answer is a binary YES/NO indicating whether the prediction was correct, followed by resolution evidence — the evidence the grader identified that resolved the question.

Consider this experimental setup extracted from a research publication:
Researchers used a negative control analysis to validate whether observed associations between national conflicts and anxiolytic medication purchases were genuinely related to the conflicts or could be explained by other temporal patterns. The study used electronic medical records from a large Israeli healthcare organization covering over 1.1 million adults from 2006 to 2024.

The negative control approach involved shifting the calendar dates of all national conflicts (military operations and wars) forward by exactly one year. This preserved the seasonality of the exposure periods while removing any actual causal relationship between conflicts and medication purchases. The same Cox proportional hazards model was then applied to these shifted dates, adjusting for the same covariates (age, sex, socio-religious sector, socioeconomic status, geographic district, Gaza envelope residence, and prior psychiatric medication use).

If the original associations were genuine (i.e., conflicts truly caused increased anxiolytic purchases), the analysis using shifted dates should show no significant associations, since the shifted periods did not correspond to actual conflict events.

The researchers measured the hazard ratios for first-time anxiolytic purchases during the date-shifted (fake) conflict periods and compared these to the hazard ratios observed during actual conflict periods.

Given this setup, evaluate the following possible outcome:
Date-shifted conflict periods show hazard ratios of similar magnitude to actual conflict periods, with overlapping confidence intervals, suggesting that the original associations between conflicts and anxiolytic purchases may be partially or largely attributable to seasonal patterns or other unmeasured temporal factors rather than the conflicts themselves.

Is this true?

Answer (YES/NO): NO